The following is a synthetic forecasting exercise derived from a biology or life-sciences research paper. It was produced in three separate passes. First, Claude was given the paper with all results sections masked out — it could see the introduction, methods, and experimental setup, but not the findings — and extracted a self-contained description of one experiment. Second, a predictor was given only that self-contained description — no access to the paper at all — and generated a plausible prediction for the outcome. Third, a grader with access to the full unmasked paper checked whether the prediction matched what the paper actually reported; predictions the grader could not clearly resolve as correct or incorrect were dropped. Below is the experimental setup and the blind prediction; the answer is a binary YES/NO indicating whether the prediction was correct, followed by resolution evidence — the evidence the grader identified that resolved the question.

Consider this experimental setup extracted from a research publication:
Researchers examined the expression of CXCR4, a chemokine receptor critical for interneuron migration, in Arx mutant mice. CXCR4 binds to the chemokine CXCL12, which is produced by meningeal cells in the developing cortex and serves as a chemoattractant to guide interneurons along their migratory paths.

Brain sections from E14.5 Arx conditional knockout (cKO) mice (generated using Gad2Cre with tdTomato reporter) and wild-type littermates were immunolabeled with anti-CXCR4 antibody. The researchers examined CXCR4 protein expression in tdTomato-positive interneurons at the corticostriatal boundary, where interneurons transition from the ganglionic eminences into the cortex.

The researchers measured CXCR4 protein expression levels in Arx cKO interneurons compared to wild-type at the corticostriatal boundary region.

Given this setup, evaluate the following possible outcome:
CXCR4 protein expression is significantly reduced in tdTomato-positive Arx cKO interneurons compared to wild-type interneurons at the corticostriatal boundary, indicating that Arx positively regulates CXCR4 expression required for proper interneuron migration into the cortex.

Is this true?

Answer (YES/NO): YES